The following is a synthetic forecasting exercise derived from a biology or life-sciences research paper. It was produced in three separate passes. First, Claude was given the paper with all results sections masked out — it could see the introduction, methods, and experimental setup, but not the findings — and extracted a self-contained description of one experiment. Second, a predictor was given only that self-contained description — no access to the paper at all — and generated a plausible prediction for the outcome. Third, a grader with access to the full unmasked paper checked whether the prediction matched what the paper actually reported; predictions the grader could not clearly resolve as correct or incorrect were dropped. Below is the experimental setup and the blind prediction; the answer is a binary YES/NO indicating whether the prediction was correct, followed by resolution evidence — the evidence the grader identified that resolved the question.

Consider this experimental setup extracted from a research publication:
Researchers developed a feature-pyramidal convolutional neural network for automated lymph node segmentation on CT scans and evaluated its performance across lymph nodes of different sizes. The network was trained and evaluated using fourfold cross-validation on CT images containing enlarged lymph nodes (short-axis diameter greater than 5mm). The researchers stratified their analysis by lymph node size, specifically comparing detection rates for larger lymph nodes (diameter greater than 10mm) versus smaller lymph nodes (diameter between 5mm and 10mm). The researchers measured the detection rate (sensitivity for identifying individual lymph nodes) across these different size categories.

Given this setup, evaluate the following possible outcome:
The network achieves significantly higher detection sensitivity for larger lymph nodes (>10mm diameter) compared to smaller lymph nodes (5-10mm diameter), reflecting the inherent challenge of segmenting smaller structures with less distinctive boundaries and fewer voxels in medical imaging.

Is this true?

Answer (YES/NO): YES